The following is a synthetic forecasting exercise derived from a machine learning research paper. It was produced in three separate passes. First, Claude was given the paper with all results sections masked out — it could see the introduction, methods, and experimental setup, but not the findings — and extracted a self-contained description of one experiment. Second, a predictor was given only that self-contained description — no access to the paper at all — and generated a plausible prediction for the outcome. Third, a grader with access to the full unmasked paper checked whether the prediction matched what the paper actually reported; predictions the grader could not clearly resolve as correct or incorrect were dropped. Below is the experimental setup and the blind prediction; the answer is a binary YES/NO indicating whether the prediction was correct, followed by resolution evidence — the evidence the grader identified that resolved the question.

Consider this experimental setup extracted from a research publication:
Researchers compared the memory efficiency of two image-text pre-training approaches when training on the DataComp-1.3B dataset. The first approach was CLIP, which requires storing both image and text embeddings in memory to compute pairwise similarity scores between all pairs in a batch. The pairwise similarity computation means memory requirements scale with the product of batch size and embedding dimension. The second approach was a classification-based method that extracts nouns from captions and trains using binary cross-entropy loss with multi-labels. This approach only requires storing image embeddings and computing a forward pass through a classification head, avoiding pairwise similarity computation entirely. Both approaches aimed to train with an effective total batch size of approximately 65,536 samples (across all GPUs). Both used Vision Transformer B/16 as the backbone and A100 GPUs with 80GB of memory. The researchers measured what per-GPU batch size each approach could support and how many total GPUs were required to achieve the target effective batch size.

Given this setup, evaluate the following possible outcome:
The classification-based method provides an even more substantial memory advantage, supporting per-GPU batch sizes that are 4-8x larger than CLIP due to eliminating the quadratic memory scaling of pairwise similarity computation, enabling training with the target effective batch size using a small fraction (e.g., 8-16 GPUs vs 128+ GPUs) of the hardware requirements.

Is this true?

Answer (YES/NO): NO